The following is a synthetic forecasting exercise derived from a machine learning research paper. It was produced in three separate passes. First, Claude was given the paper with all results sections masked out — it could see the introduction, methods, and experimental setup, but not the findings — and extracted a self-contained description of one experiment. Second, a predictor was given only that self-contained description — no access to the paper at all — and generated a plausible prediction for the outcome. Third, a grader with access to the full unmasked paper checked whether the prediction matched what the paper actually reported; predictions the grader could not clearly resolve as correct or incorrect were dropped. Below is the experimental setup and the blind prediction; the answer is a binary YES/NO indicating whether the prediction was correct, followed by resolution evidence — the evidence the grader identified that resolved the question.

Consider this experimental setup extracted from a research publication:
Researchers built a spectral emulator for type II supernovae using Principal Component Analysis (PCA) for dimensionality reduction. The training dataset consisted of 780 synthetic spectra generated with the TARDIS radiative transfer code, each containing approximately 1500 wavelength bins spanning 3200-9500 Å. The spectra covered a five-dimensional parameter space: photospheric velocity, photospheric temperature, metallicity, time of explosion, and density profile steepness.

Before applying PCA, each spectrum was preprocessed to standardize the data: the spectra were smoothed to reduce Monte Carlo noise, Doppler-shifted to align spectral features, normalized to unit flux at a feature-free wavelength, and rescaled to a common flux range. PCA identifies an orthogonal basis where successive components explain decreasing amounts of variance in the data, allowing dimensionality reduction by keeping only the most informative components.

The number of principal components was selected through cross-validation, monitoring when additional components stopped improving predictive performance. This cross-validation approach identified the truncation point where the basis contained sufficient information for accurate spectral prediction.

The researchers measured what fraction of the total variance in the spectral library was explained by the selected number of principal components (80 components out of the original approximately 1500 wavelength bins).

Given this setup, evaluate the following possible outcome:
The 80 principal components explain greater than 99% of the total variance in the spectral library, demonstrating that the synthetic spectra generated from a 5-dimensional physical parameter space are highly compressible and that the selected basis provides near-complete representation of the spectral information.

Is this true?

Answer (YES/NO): YES